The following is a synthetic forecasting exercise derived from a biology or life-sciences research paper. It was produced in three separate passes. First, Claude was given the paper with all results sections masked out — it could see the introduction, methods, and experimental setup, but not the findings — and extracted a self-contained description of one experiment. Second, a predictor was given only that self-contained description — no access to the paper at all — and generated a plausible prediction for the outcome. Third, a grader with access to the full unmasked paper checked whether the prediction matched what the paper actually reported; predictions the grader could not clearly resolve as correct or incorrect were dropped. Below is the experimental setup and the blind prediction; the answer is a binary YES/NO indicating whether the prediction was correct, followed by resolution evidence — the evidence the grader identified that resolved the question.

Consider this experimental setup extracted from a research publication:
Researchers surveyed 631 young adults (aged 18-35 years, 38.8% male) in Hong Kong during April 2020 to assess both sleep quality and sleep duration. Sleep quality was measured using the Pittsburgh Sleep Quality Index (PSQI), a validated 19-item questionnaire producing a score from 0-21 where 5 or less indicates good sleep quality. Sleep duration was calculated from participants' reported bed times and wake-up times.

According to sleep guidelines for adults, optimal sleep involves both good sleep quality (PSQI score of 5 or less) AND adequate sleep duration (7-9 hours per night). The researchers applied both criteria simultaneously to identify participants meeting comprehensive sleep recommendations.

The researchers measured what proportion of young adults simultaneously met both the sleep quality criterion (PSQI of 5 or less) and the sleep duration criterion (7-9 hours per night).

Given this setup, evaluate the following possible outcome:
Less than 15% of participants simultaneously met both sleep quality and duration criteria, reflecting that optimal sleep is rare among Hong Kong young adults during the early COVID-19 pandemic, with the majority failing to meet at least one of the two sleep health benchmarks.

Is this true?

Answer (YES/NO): NO